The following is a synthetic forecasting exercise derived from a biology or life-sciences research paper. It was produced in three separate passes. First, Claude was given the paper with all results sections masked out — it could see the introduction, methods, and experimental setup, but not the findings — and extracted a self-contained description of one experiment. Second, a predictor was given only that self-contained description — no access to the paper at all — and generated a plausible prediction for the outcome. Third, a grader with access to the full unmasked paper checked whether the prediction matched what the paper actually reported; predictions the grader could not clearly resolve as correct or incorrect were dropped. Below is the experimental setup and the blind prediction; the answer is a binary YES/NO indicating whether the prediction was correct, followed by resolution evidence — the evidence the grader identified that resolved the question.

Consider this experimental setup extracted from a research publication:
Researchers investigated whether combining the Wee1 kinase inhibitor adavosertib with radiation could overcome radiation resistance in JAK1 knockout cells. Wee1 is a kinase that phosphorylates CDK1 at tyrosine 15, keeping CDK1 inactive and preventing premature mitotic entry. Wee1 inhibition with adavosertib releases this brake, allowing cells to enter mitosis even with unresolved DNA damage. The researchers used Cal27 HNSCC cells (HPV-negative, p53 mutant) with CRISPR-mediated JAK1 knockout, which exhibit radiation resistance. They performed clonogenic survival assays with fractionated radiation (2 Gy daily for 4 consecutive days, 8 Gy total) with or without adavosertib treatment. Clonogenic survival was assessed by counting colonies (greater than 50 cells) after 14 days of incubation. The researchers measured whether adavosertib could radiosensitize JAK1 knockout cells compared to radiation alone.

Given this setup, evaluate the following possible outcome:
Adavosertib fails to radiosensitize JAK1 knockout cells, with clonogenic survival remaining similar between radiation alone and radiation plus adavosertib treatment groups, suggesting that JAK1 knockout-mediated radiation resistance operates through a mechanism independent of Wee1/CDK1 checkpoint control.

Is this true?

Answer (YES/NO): YES